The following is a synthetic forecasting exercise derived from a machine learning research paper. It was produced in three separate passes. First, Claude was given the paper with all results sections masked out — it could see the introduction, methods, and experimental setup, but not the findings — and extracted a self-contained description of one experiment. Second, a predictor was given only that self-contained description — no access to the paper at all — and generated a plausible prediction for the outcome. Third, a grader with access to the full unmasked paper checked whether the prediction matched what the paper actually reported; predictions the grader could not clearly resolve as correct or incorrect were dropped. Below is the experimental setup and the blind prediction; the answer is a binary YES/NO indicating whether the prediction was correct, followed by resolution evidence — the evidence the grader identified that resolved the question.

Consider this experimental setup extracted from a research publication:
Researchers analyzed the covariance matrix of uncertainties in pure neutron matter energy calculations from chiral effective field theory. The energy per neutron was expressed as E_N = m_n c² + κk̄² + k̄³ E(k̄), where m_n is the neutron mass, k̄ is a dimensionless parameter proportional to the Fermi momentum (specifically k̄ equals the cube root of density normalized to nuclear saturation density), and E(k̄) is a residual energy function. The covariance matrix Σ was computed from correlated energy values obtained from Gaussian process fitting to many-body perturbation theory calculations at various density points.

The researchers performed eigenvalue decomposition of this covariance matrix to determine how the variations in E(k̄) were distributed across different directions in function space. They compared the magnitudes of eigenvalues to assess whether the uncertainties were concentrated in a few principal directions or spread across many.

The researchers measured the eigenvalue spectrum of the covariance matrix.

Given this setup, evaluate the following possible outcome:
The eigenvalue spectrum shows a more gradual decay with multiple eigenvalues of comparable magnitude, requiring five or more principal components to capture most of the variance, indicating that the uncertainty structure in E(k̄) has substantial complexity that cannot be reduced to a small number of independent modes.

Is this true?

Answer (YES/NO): NO